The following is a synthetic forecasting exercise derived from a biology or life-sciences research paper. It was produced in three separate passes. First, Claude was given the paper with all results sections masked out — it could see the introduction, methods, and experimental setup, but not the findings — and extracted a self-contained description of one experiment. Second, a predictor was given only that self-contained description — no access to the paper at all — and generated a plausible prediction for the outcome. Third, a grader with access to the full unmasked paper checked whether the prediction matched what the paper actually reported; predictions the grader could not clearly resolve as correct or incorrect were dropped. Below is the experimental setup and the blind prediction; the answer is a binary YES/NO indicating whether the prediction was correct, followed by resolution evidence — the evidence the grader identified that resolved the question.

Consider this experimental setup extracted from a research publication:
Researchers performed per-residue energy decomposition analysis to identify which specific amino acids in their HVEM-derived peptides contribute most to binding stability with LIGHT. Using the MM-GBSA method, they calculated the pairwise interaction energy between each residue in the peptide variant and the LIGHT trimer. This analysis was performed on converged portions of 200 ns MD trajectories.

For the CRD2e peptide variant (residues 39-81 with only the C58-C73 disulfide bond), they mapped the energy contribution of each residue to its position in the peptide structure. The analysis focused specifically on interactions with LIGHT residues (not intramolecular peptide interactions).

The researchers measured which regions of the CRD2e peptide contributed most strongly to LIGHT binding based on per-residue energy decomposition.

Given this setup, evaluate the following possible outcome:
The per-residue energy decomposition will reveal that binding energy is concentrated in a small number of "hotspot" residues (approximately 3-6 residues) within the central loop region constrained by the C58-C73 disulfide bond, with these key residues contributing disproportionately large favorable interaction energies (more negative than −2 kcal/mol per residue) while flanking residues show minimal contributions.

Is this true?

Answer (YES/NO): NO